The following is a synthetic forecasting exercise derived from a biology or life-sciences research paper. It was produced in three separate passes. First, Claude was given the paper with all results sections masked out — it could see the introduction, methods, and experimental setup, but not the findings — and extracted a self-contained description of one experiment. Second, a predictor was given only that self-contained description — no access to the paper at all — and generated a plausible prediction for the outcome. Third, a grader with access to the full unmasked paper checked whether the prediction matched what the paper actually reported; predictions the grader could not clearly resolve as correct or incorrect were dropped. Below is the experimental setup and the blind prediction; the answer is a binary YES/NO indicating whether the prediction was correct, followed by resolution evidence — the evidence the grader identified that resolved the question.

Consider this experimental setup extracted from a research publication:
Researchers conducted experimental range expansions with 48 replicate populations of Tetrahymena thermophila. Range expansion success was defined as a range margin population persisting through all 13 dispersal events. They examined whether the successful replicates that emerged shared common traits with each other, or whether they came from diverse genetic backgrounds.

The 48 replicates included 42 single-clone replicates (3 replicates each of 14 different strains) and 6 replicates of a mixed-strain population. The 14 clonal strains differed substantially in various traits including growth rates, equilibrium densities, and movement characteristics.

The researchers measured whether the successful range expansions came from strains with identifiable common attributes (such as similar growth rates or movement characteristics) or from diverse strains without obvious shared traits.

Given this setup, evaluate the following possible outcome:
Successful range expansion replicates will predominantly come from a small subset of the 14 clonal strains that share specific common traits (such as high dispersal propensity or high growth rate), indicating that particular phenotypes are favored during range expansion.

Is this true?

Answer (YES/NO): NO